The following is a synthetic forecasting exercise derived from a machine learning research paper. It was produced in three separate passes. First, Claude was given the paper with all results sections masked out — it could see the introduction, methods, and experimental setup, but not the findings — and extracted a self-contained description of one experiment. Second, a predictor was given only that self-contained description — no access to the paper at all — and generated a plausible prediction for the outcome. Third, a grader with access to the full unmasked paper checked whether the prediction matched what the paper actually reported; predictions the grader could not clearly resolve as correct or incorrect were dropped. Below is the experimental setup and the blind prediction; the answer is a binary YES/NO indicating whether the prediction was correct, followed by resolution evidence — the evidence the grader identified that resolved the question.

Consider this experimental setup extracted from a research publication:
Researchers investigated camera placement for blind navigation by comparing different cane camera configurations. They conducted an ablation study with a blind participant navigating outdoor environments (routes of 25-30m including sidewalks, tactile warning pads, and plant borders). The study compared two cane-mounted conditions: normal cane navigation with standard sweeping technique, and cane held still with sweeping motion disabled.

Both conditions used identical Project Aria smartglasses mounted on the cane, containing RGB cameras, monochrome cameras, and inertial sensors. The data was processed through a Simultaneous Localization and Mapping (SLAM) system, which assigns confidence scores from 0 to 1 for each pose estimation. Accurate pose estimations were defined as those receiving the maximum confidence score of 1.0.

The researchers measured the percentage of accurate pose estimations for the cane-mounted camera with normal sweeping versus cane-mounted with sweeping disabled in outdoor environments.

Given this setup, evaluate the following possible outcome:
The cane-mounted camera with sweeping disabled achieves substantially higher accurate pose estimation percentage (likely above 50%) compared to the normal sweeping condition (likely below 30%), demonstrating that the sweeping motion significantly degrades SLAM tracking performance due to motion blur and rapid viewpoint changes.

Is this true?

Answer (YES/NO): NO